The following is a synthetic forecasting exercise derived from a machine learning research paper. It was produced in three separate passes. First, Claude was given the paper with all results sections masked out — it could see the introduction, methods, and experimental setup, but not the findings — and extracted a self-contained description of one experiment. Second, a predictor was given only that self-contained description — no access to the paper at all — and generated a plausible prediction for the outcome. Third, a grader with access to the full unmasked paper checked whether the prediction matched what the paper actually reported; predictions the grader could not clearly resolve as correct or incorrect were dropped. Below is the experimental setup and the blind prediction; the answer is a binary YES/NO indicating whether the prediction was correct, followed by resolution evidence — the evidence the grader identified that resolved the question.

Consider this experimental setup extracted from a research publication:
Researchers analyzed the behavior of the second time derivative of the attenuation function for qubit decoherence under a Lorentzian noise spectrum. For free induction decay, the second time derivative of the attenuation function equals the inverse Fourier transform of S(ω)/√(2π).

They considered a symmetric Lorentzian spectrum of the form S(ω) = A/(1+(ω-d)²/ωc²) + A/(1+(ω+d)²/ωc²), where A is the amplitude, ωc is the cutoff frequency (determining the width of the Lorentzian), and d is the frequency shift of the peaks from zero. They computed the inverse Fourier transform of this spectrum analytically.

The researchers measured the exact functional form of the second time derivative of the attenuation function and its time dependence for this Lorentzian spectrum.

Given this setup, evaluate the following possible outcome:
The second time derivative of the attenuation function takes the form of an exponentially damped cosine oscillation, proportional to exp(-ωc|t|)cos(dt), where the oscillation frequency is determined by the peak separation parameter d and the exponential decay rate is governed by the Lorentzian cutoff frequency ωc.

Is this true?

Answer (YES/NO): YES